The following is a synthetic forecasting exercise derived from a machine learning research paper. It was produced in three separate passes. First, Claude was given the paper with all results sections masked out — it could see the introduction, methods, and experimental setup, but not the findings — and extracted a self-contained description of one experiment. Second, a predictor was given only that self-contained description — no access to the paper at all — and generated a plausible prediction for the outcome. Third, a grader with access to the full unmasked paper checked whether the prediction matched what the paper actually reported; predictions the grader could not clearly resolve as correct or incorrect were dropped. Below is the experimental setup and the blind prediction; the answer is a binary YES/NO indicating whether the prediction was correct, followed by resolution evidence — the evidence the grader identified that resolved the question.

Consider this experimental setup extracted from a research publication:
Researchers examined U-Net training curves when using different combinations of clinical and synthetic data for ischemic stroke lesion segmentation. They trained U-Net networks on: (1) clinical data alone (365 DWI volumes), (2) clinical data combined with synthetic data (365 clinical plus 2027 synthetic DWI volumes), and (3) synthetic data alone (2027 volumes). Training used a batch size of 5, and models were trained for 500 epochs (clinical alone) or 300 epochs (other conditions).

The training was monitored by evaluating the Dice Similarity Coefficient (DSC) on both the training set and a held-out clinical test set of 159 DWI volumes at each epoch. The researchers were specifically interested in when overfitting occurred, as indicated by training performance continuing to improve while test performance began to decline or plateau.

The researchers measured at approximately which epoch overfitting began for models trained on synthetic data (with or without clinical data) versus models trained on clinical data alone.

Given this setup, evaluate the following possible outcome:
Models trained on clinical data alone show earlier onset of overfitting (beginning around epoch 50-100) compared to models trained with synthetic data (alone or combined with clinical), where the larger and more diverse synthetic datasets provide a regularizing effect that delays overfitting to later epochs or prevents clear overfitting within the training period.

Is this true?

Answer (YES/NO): NO